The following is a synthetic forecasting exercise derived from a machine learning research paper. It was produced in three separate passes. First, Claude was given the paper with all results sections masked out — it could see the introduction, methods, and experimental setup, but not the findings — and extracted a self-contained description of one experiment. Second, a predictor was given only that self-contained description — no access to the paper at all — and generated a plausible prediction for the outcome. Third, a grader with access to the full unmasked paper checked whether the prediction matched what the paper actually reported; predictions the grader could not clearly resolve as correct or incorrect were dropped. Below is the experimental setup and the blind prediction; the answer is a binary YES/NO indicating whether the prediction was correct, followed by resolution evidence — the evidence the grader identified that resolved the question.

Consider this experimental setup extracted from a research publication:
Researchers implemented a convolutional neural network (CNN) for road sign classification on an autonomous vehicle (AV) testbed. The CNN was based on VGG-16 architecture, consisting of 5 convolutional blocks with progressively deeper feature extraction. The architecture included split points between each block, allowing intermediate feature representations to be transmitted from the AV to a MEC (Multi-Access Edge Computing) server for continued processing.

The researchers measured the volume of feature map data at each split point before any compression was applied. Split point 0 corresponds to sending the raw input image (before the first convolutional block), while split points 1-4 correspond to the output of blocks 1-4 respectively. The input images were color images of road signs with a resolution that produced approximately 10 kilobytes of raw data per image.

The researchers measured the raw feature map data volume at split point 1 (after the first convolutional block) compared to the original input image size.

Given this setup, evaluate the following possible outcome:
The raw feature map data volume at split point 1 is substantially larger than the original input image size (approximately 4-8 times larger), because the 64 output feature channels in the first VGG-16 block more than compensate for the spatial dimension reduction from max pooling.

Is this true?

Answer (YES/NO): YES